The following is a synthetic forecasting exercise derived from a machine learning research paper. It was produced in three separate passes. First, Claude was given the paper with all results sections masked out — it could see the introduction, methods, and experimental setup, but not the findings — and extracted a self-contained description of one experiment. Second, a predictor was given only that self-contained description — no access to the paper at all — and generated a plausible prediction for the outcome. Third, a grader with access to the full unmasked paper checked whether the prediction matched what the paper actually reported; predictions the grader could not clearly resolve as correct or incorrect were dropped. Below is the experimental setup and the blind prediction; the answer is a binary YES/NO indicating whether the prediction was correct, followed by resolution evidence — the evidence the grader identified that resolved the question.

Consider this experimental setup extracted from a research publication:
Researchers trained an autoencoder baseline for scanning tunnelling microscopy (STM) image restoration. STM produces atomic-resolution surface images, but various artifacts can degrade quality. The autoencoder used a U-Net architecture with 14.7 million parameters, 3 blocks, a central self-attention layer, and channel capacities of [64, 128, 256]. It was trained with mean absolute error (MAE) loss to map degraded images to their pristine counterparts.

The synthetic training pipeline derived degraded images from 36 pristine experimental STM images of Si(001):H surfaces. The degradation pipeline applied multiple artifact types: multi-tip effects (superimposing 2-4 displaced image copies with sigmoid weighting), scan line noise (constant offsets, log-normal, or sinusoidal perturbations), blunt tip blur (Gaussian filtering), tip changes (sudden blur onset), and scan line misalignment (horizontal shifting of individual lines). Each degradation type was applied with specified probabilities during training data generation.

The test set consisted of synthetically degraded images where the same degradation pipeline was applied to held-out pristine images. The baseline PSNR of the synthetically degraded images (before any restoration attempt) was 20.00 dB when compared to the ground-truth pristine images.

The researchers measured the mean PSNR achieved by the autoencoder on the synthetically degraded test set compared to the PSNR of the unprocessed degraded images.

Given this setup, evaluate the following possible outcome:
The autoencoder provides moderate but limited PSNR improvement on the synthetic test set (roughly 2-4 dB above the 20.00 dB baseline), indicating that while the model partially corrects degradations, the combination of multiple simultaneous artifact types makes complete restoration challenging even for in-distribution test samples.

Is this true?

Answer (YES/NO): NO